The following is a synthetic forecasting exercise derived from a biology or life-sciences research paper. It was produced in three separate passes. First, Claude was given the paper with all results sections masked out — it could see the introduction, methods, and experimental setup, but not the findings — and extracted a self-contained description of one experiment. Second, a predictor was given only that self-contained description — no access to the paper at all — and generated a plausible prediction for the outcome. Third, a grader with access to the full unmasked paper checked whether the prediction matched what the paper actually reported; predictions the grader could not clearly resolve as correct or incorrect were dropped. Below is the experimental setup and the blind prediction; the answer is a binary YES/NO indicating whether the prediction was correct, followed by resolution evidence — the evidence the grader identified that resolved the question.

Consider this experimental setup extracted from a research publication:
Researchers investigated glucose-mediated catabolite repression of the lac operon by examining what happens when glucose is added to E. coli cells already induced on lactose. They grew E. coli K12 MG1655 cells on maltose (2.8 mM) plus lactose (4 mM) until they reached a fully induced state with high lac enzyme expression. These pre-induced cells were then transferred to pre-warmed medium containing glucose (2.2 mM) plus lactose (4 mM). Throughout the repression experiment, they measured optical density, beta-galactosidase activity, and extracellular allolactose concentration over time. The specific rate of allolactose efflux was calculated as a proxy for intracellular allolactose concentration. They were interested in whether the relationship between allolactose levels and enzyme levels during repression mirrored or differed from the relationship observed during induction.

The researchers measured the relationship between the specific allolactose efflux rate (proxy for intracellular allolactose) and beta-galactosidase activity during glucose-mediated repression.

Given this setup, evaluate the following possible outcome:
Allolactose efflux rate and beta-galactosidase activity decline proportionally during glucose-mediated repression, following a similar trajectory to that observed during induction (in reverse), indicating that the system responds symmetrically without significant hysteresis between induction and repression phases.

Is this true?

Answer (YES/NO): NO